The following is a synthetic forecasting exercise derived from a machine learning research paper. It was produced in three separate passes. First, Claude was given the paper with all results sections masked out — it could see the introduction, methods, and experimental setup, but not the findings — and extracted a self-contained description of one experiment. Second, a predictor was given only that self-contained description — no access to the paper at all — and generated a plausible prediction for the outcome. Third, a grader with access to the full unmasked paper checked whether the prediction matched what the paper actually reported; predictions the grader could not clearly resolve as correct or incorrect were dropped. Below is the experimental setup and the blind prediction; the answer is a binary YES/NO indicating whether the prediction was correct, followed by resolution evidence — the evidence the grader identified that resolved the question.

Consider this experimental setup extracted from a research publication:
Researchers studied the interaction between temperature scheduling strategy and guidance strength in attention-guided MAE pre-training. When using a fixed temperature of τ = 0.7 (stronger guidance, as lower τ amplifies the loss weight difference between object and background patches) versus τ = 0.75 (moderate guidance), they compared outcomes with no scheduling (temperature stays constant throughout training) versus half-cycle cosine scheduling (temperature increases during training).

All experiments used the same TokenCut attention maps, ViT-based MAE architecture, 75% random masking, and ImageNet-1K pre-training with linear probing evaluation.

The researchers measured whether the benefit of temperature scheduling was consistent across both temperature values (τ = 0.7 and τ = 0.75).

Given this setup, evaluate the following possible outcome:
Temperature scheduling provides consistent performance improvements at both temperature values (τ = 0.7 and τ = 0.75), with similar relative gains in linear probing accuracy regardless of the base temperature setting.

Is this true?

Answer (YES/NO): NO